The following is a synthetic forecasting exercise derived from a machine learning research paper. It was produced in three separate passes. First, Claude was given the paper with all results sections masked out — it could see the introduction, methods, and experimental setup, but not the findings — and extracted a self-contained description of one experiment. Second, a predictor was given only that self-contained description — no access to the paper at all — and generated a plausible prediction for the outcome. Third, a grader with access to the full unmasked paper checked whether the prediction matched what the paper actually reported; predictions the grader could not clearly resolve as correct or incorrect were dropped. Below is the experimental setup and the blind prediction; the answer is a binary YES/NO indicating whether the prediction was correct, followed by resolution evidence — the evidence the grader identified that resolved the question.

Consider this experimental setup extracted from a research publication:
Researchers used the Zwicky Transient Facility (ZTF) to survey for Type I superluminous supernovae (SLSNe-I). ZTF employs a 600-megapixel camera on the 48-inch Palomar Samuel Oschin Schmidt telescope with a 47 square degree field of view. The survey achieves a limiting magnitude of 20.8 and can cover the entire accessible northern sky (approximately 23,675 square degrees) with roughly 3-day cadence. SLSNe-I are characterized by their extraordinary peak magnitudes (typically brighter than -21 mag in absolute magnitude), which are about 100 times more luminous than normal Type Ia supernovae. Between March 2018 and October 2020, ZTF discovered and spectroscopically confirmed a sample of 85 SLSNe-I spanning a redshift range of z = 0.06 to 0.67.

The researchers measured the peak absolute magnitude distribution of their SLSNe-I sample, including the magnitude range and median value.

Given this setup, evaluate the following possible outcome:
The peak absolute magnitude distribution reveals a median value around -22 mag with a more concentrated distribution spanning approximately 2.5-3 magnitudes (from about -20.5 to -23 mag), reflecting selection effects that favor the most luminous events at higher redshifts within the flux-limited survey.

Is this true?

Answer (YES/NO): NO